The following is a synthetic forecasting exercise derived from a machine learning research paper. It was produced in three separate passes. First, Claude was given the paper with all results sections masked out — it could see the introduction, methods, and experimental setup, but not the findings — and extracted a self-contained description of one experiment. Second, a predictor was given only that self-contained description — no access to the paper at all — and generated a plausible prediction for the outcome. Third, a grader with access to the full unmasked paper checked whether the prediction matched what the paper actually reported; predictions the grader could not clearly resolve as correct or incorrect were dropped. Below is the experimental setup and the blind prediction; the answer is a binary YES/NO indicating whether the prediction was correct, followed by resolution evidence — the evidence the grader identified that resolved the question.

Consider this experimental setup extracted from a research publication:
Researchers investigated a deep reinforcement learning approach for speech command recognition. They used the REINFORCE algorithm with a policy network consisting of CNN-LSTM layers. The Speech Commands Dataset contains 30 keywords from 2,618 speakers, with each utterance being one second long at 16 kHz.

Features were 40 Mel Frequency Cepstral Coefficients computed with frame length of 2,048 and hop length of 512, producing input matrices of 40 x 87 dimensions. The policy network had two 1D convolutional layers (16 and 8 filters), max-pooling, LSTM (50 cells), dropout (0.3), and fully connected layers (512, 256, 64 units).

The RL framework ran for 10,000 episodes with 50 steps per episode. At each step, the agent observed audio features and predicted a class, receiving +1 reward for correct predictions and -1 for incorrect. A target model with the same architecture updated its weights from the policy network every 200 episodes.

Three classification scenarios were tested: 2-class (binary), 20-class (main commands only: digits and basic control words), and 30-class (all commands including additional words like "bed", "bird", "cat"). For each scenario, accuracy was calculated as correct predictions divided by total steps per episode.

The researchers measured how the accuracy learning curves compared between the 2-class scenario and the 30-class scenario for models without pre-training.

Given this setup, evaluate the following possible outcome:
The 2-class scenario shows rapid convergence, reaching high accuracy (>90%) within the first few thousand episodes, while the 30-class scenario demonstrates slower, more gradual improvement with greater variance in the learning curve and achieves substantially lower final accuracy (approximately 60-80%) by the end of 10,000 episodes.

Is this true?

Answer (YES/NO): NO